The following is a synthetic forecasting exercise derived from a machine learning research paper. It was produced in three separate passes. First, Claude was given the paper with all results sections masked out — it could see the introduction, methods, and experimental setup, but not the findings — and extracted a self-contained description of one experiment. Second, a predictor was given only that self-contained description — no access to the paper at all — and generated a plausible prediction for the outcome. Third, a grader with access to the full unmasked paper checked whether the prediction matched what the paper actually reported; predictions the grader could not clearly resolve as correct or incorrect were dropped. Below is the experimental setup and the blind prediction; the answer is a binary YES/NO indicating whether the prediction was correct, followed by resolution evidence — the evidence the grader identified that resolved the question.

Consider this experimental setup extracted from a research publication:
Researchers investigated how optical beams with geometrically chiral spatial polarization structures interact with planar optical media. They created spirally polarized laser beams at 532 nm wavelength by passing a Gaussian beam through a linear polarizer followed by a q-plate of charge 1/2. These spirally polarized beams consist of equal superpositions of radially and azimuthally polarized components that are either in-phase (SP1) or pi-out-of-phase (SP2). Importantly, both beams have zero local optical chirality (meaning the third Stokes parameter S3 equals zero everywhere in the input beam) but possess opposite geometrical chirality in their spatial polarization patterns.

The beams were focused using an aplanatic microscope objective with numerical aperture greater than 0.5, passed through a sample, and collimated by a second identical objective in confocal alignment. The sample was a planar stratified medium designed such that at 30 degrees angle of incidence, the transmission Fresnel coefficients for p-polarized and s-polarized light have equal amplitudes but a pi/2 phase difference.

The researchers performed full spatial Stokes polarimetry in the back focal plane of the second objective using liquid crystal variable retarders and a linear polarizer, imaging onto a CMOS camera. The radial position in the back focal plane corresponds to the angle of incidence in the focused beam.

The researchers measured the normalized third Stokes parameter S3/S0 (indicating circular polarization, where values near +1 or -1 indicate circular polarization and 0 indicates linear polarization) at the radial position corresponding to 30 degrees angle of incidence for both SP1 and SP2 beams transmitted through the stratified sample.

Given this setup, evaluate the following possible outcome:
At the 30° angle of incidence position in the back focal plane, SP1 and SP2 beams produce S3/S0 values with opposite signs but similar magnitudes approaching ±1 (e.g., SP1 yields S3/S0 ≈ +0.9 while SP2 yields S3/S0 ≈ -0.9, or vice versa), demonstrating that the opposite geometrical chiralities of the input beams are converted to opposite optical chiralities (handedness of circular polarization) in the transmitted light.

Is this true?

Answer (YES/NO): YES